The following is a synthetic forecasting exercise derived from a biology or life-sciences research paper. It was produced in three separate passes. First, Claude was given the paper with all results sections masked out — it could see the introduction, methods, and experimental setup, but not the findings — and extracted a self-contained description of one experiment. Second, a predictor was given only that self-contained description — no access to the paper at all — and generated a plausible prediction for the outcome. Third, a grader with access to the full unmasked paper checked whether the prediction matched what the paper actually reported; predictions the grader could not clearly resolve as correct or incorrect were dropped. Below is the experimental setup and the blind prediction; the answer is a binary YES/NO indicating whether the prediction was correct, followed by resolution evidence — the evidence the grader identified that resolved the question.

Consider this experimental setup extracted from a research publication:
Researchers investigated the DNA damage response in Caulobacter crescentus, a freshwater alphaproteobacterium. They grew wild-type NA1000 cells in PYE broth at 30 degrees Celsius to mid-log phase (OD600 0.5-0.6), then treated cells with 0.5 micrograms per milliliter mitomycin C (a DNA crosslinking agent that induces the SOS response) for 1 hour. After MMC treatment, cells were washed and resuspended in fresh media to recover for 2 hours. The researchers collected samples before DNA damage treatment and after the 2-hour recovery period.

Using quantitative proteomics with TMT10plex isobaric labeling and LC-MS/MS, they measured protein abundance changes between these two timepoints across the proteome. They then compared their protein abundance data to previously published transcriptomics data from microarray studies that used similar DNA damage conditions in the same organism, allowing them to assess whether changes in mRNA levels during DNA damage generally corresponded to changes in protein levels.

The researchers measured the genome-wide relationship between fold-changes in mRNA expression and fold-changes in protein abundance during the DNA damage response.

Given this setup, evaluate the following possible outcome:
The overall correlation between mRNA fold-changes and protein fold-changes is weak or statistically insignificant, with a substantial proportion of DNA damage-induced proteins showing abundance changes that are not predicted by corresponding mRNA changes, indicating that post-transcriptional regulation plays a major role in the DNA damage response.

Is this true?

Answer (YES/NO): NO